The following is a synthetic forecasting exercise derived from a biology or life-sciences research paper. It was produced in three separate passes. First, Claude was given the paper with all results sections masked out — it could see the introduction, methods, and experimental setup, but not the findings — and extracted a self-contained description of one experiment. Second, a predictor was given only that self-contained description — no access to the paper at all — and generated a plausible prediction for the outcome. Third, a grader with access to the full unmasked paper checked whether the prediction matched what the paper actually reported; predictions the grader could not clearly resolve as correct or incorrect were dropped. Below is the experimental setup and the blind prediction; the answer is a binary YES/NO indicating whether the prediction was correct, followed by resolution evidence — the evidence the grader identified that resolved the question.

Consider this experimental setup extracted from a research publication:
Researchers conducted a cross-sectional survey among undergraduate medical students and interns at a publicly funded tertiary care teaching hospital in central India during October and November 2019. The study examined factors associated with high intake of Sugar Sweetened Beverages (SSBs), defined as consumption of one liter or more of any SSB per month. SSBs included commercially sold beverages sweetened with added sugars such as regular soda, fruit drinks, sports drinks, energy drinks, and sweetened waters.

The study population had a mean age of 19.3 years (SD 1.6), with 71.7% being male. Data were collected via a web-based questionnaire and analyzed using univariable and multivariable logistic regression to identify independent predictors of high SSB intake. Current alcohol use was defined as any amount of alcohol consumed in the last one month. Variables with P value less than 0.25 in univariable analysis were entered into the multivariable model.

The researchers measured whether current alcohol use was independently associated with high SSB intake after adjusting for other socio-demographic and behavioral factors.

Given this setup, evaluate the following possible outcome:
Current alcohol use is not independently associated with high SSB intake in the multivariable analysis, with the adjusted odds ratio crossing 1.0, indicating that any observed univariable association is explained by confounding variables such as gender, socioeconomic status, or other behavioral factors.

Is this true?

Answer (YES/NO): NO